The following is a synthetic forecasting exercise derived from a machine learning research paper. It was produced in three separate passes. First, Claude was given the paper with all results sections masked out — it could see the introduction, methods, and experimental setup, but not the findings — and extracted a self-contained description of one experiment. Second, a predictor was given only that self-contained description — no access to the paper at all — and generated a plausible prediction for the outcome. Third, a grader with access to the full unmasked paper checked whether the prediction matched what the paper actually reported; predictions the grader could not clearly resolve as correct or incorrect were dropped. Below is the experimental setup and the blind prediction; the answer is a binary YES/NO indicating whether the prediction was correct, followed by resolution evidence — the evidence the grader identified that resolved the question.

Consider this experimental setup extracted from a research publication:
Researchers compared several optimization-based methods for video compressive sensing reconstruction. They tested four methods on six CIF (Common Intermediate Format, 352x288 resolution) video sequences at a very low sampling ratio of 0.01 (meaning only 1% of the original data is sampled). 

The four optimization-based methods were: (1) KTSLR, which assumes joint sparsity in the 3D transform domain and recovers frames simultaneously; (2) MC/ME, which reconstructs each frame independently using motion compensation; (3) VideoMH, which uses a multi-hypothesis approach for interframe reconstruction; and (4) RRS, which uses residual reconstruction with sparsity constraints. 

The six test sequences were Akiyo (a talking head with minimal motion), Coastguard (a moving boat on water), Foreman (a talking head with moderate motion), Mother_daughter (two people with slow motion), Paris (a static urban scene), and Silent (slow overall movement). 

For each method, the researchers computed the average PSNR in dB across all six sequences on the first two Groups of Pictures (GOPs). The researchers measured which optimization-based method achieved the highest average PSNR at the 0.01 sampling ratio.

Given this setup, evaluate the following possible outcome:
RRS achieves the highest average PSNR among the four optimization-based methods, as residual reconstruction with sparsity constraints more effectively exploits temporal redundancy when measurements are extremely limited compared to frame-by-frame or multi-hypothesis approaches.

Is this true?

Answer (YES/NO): NO